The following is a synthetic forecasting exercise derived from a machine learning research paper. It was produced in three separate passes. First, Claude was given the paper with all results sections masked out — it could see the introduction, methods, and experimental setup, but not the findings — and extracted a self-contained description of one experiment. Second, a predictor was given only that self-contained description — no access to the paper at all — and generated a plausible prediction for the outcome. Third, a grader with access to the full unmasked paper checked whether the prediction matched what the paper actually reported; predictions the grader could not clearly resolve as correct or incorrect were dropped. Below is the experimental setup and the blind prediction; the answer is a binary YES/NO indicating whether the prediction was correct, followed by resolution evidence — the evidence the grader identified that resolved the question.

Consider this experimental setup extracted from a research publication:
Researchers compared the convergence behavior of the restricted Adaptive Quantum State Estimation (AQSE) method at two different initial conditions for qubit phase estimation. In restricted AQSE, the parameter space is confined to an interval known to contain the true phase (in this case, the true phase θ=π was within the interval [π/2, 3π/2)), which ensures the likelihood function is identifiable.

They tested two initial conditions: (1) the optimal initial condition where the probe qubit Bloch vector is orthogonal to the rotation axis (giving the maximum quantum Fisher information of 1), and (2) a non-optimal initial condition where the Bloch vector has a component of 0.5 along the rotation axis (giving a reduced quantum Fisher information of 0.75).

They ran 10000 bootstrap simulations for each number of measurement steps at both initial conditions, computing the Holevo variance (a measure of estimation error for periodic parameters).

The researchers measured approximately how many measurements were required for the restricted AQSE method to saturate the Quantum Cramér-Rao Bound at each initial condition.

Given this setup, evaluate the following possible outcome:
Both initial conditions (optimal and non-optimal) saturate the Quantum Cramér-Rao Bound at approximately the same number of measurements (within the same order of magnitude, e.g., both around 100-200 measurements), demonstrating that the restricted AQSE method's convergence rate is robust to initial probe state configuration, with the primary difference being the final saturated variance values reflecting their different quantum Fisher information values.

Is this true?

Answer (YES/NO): YES